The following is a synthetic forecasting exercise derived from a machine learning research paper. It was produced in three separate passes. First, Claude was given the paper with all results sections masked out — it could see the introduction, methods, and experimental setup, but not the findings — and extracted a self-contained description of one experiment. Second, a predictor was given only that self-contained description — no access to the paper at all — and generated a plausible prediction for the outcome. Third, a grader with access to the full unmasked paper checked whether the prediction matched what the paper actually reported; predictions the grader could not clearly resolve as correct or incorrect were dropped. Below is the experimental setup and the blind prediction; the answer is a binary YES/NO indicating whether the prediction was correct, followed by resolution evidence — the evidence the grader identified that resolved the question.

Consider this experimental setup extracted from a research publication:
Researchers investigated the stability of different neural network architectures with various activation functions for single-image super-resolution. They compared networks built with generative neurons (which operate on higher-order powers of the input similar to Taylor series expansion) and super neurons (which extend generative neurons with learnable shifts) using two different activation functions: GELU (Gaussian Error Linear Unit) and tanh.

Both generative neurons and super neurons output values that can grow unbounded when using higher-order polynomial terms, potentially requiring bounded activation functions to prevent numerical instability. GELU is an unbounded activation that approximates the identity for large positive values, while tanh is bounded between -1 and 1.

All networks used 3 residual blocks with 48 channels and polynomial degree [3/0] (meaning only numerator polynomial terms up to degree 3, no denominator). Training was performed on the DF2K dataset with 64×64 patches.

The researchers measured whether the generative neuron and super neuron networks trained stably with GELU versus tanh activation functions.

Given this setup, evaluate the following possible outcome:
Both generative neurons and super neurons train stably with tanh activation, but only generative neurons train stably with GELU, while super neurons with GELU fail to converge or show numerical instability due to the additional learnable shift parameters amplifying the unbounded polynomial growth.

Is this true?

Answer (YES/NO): NO